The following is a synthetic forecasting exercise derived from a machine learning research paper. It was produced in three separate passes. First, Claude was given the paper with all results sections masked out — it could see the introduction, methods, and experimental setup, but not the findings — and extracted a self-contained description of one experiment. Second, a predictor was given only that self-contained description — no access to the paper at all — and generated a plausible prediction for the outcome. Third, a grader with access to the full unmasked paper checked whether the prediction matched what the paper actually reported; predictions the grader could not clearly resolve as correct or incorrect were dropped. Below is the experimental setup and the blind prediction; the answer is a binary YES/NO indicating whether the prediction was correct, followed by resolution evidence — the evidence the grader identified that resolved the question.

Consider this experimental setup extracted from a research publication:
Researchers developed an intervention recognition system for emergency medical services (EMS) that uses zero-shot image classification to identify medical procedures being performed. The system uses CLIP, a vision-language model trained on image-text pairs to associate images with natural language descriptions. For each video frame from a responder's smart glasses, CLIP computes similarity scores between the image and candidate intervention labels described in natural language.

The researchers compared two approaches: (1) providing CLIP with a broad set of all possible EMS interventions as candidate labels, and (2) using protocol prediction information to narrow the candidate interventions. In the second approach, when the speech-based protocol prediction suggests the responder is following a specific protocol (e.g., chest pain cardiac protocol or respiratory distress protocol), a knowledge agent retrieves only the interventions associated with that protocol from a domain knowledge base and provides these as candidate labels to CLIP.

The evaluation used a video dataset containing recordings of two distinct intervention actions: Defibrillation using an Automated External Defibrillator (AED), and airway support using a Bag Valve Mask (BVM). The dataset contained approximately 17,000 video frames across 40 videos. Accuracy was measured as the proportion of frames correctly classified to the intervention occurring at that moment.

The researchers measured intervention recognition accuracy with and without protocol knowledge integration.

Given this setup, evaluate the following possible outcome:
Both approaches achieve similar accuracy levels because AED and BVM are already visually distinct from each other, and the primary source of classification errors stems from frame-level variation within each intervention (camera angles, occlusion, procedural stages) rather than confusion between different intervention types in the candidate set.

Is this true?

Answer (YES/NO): NO